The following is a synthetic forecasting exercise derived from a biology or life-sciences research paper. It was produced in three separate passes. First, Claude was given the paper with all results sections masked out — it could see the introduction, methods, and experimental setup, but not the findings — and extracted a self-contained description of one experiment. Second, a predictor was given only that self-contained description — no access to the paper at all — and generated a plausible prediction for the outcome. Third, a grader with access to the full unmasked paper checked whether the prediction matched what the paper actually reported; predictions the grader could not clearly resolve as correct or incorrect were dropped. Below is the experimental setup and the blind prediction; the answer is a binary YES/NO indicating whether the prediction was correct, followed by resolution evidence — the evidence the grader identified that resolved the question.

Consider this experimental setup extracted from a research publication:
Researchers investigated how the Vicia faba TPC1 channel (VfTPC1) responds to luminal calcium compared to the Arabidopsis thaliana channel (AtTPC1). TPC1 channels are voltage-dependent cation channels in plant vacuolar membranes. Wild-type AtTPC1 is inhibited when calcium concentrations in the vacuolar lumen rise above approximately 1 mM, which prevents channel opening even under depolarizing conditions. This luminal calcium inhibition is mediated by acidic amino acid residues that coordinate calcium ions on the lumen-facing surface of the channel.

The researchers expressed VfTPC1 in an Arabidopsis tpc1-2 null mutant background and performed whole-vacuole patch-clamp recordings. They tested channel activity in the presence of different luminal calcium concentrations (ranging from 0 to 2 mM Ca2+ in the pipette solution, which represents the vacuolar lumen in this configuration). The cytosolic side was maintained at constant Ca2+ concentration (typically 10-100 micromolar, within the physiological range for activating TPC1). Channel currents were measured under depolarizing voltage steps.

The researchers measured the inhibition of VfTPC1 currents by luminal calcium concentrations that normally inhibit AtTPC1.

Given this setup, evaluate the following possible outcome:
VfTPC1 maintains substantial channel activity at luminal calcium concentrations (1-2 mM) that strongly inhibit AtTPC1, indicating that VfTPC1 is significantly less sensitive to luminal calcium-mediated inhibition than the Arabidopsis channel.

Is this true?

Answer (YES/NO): YES